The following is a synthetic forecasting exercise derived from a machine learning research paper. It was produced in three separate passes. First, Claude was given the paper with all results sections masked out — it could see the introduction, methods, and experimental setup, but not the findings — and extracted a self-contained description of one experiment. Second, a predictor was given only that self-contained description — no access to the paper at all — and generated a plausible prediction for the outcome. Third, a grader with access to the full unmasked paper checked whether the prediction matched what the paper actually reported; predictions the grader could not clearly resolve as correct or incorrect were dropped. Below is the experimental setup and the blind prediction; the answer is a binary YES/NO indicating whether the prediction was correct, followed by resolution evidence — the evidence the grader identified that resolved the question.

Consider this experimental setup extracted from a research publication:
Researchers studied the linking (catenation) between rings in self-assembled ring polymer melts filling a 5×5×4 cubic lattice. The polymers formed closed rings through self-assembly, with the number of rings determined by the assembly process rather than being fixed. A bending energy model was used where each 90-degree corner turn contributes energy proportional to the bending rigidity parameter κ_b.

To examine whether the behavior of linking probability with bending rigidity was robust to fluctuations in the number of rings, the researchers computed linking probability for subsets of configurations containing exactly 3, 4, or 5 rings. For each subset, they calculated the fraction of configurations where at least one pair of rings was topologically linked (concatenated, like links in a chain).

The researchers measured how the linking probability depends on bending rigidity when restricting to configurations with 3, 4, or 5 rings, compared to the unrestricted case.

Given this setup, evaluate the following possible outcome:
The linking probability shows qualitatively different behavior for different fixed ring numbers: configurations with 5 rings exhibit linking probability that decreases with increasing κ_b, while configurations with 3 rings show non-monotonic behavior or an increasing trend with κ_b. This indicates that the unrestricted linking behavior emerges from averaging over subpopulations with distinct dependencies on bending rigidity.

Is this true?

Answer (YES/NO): NO